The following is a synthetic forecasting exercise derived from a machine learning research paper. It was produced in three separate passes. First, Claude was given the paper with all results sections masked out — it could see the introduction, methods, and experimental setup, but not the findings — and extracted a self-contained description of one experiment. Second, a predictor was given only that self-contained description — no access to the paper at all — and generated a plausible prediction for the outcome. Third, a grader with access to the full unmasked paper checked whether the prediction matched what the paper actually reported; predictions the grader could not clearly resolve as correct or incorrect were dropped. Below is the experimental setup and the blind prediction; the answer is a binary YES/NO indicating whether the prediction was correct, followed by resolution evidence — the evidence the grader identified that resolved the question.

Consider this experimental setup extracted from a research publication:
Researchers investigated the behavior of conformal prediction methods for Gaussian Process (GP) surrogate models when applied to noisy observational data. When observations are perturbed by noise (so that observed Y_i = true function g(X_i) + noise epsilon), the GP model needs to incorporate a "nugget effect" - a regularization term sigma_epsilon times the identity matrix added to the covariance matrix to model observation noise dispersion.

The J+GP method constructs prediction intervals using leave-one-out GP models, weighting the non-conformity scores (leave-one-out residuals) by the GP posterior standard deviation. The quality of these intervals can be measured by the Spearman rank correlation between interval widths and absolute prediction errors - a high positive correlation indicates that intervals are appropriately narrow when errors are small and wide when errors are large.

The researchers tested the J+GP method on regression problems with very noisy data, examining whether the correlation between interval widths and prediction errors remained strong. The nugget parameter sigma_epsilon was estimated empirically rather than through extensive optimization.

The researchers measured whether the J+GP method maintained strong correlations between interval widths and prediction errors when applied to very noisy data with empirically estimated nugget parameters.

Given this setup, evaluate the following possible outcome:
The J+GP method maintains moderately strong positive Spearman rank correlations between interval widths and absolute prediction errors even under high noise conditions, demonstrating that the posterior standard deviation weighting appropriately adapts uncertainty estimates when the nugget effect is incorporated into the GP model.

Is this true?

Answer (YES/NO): NO